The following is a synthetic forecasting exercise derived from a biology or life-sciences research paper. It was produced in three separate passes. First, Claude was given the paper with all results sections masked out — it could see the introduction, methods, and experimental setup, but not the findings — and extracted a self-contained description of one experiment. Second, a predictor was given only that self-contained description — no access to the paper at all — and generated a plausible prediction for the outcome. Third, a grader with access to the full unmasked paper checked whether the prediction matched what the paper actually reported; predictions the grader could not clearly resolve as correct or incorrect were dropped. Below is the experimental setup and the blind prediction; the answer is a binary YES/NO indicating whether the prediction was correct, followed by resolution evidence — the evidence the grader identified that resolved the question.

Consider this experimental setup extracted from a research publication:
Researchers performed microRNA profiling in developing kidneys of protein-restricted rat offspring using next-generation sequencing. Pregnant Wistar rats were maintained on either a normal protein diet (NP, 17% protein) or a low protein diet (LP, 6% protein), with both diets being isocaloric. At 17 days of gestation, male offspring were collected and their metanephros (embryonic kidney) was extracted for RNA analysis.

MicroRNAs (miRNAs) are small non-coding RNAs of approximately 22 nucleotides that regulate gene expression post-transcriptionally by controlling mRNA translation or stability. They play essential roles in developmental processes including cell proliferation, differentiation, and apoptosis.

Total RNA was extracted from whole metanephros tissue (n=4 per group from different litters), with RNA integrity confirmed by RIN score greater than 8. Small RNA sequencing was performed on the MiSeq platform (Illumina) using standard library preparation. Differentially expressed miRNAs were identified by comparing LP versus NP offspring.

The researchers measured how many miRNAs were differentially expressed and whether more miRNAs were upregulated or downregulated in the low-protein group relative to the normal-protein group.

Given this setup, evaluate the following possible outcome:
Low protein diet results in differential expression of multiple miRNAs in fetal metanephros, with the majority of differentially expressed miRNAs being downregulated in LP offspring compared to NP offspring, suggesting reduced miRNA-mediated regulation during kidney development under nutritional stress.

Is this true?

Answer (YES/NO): YES